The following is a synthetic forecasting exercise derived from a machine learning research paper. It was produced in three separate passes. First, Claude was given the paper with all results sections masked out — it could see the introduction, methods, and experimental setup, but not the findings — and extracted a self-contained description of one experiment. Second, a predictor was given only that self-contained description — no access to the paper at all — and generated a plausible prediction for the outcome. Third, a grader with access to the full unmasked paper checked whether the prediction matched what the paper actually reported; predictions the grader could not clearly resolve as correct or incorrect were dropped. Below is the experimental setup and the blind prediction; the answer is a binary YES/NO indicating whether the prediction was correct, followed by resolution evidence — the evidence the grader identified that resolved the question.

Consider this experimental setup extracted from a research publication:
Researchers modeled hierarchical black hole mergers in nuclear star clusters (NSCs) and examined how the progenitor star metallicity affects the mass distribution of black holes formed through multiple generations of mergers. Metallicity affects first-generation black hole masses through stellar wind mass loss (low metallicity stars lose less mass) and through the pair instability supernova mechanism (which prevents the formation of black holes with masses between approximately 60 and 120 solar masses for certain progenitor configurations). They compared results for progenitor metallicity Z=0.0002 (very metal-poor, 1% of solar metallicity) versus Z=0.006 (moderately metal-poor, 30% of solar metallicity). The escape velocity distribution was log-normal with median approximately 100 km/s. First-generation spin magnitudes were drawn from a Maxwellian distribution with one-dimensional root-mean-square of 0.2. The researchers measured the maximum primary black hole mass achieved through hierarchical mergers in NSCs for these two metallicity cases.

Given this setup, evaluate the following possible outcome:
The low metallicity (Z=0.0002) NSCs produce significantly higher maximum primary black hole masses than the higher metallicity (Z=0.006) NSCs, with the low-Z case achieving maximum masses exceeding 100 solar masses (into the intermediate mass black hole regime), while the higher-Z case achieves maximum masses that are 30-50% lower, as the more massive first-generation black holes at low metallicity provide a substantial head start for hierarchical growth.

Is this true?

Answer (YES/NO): NO